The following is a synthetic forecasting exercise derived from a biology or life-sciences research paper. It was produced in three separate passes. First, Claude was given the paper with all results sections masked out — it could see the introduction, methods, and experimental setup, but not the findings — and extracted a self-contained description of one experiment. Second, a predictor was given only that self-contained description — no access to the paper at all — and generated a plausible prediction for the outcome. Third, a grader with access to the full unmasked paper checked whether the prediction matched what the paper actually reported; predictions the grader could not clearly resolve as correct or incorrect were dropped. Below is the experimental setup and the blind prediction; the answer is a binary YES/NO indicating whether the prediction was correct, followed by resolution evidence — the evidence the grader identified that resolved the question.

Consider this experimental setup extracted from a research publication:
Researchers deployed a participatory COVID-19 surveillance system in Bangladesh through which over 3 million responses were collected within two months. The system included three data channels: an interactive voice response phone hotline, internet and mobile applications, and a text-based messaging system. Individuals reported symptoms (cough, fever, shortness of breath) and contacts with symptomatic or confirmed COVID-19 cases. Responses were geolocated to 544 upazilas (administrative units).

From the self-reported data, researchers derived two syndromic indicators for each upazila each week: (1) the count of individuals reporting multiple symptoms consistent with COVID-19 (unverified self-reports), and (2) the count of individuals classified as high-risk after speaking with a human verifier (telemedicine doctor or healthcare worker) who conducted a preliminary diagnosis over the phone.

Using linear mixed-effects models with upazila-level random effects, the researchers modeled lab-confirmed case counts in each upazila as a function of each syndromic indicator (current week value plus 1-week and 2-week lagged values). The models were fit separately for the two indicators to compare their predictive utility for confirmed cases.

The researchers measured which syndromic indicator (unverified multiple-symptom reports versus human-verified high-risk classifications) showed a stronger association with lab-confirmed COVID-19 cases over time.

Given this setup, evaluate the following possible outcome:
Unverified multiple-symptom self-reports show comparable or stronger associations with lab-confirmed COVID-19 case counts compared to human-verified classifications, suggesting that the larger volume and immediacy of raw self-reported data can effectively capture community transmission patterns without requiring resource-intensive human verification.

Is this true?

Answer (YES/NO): NO